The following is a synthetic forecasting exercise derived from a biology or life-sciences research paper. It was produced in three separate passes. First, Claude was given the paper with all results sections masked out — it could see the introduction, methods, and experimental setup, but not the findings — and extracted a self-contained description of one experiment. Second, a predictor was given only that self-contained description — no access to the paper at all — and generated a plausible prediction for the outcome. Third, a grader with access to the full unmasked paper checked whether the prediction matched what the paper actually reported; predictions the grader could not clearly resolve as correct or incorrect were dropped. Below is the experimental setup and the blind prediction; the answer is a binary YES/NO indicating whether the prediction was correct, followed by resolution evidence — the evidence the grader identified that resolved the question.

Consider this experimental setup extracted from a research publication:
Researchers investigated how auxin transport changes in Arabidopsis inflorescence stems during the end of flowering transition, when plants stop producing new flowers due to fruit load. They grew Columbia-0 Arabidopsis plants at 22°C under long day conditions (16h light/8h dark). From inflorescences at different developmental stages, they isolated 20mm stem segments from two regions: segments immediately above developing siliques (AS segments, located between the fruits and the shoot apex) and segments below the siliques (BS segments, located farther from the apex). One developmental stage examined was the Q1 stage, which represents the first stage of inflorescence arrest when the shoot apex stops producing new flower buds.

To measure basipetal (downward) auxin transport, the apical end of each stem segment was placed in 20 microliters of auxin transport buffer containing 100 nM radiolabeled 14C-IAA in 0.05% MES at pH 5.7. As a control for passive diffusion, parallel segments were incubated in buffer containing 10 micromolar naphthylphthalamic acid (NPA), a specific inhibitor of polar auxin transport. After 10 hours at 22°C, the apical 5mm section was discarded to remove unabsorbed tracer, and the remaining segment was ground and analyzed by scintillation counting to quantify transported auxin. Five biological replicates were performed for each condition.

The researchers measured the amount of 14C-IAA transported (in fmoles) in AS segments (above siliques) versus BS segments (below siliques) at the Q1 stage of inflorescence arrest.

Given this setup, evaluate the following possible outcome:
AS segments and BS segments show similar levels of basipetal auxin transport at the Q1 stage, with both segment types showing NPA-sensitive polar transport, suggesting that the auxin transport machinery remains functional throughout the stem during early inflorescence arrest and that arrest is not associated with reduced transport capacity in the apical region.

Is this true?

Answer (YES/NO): NO